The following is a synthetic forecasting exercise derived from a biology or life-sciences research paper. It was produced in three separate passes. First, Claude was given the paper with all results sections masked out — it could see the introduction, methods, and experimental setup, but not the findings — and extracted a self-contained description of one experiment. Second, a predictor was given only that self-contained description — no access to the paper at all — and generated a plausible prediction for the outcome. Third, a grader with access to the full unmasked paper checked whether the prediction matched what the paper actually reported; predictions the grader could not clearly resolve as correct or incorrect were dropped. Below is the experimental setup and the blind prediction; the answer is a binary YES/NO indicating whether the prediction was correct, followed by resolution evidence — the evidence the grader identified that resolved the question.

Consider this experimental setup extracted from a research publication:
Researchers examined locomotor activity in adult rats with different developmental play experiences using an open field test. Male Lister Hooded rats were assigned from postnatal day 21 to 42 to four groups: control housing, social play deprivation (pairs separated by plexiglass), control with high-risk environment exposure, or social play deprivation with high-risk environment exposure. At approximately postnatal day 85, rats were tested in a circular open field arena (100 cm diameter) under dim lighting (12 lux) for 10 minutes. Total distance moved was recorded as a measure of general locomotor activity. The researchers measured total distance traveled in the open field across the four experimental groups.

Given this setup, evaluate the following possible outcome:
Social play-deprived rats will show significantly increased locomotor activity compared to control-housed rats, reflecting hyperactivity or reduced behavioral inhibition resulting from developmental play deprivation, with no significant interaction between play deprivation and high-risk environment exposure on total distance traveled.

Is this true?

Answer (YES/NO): NO